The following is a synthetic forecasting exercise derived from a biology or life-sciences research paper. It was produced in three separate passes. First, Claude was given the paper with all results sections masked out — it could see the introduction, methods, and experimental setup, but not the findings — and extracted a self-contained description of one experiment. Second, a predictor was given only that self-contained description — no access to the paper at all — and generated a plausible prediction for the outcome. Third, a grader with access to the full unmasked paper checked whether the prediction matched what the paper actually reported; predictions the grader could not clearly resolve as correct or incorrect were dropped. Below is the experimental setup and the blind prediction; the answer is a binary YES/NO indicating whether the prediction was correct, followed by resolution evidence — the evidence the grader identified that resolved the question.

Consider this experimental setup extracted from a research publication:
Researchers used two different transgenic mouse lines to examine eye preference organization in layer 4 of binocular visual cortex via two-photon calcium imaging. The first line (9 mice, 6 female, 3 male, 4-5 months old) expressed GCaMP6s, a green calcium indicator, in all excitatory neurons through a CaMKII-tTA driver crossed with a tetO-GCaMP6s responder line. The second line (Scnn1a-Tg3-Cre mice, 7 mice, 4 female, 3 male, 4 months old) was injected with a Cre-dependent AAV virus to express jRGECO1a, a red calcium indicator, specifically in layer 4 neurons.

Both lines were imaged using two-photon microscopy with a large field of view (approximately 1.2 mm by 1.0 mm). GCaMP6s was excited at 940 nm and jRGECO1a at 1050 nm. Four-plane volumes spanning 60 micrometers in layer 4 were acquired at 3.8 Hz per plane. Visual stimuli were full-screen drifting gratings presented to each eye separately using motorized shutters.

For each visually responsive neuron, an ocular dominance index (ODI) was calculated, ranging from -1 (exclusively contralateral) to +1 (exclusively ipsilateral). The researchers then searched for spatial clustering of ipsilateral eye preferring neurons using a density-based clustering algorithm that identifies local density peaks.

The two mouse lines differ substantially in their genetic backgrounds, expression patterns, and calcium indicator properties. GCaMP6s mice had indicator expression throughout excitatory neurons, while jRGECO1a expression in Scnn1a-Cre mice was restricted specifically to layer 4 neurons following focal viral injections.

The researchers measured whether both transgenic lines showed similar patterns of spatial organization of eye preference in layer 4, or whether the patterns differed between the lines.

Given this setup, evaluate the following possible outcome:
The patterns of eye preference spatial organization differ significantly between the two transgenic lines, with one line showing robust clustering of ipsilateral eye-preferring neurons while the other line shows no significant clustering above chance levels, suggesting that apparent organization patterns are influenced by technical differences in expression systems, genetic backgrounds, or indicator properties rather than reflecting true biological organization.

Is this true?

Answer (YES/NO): NO